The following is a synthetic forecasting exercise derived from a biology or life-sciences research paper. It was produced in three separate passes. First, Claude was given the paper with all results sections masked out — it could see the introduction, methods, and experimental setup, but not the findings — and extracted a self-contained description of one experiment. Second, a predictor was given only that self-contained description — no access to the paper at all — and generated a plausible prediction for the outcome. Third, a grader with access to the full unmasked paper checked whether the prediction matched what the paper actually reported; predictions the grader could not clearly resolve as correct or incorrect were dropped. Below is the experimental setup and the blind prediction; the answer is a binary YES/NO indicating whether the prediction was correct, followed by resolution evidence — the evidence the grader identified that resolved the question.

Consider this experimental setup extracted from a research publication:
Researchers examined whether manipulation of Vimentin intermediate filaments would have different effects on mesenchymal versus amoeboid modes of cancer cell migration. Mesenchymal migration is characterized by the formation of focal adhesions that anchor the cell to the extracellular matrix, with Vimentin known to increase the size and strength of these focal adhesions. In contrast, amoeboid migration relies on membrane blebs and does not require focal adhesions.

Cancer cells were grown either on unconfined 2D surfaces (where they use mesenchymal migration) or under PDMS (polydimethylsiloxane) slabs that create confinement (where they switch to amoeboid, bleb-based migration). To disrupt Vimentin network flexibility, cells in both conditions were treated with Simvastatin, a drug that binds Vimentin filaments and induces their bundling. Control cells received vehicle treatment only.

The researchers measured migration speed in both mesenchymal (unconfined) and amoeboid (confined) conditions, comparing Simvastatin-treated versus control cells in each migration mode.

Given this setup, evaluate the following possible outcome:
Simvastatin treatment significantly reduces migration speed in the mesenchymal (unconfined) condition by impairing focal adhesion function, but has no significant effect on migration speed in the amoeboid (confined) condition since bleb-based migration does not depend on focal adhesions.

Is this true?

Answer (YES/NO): NO